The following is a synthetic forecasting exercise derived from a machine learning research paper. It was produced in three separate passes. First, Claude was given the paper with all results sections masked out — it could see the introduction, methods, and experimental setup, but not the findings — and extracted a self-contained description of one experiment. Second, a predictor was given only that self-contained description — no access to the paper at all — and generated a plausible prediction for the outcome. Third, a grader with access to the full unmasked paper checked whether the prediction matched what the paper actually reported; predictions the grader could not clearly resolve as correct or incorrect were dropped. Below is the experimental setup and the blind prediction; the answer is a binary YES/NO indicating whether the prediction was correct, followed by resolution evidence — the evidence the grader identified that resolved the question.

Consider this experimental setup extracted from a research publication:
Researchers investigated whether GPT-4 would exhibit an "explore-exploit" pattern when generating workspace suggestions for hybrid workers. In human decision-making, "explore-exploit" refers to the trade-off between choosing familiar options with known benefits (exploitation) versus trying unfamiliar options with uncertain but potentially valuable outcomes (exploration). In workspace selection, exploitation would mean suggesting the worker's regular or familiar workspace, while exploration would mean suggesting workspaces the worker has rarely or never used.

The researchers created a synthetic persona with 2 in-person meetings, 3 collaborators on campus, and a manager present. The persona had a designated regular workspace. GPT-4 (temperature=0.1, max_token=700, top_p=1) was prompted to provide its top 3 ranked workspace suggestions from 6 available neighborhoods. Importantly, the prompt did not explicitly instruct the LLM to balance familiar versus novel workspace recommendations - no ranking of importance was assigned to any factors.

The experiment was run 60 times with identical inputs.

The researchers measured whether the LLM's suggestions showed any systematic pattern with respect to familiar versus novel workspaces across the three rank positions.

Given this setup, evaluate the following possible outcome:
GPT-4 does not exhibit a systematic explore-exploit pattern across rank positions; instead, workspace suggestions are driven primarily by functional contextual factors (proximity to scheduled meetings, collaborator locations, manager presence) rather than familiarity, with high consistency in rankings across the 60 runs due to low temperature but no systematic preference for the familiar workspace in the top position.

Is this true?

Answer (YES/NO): NO